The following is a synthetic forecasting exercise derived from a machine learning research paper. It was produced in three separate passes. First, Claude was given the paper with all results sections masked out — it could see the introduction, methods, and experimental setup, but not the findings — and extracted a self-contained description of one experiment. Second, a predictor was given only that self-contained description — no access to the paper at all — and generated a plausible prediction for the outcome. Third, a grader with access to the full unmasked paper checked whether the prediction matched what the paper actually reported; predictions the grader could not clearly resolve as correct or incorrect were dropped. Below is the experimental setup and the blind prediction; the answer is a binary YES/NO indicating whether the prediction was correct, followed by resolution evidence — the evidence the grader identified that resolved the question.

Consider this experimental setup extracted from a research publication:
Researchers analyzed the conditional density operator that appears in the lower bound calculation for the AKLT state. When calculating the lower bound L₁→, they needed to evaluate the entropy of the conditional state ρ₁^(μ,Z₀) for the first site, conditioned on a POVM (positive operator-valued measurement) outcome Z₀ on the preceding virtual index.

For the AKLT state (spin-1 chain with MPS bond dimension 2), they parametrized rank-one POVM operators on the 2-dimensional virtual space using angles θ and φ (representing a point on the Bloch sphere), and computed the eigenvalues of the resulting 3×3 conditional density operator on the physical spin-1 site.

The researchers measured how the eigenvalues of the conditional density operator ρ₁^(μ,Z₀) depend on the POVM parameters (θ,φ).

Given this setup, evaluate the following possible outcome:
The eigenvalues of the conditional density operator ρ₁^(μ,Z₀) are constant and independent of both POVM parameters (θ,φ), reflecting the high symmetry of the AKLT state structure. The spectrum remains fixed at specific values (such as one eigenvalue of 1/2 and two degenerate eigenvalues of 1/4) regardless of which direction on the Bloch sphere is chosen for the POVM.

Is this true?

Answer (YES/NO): YES